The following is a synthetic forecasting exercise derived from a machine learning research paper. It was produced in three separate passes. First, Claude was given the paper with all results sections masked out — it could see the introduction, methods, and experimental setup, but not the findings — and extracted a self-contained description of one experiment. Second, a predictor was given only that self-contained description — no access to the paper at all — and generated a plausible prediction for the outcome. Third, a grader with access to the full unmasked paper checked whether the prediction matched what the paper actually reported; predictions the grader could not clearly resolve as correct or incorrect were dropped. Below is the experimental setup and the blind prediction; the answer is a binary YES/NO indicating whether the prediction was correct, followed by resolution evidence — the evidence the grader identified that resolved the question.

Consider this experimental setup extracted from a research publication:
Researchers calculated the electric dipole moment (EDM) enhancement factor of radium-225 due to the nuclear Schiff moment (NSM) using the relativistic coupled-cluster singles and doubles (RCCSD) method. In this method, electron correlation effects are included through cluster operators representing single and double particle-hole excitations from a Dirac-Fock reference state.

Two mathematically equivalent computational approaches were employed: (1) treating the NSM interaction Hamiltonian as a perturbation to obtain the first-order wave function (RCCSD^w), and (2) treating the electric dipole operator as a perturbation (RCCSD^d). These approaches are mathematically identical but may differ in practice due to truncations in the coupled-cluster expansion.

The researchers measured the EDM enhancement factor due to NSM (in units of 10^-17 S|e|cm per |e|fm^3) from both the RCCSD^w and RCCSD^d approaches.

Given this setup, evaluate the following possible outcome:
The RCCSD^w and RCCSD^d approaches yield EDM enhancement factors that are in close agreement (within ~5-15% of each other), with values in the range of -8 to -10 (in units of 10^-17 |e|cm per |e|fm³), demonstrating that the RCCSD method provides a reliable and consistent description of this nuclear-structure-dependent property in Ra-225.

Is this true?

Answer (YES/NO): NO